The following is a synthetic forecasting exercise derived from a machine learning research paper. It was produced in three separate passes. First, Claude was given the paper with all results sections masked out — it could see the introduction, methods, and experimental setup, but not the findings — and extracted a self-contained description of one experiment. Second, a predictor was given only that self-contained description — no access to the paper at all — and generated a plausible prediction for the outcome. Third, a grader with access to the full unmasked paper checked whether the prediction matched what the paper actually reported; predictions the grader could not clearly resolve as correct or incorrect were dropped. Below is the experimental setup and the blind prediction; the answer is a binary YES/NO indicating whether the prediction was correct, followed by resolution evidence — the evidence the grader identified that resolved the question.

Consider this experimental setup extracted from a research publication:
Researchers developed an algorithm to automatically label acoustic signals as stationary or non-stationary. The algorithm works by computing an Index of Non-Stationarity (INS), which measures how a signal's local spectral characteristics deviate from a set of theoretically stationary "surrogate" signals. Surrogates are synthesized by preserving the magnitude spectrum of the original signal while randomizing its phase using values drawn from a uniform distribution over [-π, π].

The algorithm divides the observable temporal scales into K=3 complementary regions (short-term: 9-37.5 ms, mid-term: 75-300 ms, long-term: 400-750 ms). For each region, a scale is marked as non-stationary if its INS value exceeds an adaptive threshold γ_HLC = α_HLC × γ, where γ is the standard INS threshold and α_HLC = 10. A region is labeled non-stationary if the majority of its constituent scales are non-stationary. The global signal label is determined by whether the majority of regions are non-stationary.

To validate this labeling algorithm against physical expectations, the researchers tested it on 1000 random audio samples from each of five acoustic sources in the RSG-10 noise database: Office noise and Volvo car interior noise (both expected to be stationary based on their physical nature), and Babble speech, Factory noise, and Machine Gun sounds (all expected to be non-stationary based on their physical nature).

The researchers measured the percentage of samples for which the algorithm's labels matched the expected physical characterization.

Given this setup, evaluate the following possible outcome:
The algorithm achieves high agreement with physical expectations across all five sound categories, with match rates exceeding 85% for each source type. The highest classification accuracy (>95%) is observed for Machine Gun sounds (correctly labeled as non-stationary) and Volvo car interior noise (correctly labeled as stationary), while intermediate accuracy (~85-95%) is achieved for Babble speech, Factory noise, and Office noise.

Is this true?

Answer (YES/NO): NO